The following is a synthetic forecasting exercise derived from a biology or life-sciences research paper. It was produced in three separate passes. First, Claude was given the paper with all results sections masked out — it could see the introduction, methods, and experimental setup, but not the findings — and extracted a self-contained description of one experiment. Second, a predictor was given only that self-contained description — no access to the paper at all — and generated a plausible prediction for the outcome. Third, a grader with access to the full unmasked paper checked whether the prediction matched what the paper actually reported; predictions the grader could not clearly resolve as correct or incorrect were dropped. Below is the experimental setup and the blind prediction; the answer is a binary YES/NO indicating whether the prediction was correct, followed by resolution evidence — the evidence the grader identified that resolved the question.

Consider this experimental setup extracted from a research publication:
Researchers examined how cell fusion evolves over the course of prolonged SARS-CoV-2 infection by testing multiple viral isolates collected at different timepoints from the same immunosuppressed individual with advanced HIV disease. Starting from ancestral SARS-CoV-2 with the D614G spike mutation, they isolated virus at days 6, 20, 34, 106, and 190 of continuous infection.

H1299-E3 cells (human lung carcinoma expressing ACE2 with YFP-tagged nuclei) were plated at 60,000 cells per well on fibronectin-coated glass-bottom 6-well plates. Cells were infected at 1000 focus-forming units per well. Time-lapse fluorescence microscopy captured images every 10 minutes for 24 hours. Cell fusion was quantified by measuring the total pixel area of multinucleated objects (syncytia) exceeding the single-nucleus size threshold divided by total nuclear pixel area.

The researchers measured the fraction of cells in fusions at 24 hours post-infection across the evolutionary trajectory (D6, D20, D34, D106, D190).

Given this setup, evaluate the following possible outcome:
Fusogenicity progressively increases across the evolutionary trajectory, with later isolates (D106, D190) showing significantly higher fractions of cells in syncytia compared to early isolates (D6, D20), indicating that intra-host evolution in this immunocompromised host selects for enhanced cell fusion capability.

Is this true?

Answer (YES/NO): NO